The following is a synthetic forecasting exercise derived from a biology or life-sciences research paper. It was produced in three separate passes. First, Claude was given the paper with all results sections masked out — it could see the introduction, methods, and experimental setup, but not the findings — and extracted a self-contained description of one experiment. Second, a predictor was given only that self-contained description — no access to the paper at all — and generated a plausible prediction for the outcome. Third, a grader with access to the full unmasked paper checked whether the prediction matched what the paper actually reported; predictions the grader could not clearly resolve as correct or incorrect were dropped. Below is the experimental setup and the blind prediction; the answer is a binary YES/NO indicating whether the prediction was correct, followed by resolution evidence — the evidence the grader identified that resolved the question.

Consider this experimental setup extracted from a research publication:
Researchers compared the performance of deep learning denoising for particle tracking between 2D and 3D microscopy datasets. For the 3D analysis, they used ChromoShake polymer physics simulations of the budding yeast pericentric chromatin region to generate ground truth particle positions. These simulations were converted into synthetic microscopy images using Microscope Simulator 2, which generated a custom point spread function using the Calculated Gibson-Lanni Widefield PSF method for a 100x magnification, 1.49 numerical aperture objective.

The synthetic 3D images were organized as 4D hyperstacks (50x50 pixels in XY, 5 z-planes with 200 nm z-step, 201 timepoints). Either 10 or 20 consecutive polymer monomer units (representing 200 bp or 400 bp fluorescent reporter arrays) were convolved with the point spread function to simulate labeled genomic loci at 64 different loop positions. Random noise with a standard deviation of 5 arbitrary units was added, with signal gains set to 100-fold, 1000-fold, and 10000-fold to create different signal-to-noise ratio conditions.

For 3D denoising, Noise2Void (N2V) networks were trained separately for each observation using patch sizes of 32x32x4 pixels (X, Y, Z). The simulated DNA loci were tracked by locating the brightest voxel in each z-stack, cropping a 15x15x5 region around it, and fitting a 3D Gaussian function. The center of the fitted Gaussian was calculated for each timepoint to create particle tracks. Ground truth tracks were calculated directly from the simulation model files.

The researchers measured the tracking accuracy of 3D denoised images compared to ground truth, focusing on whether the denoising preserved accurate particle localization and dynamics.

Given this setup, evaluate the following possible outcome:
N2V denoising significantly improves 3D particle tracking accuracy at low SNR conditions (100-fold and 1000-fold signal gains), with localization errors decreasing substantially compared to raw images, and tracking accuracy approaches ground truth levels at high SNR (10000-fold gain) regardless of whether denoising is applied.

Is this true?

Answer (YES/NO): NO